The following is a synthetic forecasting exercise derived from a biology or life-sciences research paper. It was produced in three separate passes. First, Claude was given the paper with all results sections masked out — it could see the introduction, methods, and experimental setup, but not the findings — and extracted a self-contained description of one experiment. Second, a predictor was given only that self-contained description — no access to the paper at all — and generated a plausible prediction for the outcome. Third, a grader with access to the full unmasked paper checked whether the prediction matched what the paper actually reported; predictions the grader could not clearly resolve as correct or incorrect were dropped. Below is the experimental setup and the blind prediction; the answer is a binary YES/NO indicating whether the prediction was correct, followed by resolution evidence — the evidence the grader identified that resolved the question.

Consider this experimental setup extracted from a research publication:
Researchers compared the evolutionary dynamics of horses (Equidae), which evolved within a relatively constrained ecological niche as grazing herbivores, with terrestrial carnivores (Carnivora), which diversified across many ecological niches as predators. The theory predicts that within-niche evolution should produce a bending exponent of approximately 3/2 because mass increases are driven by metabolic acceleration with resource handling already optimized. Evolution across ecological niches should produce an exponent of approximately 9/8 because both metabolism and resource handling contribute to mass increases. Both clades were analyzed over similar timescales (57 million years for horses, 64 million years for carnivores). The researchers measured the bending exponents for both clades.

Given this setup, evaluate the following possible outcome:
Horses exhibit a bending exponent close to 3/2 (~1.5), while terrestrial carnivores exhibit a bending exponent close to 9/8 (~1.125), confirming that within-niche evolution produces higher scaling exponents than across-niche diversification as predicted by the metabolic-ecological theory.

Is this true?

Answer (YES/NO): YES